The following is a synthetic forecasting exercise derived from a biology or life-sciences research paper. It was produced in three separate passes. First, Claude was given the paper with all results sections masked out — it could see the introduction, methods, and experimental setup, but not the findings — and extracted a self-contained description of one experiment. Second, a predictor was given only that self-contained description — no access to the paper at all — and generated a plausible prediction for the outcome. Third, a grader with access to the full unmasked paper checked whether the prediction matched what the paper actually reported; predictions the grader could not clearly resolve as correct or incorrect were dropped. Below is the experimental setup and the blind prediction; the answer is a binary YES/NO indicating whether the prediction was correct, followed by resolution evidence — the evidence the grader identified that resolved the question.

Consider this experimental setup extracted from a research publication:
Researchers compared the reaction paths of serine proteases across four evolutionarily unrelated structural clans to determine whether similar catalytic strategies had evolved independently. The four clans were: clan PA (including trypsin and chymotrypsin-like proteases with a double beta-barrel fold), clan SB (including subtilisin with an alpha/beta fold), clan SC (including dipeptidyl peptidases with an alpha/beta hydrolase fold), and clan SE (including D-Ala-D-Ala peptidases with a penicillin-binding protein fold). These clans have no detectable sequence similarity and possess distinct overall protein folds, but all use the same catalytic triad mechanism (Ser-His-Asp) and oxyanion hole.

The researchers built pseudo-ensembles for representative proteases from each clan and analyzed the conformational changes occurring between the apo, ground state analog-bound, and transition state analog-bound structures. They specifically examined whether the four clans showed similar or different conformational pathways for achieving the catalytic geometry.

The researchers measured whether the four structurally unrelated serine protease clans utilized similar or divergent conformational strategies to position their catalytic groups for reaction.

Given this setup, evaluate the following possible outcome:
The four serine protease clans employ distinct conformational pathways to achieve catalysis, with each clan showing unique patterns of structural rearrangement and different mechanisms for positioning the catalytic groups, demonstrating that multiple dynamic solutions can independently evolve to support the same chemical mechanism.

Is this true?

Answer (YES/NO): NO